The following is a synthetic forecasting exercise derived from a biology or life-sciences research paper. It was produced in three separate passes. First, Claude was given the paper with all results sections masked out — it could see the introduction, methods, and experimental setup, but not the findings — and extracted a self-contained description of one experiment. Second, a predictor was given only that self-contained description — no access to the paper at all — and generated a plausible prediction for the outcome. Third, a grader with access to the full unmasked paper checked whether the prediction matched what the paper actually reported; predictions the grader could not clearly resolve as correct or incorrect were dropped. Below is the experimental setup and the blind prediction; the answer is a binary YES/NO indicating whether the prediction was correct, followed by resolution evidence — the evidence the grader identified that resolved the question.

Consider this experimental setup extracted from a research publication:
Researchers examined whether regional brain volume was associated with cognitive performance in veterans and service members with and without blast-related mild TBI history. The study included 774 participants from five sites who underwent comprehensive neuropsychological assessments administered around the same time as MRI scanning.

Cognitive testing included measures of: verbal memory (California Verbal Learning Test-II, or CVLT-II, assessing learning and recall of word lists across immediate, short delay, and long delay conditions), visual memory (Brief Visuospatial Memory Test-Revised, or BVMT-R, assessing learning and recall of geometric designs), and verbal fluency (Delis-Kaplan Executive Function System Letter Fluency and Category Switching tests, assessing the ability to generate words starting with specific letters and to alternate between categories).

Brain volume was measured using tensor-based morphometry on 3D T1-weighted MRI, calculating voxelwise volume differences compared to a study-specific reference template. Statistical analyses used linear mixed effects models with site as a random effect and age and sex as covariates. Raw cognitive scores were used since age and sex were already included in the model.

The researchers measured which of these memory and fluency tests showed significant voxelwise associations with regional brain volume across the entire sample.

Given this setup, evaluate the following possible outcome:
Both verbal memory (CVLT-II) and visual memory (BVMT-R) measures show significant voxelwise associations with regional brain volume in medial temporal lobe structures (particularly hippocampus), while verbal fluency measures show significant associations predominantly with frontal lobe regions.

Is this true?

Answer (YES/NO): NO